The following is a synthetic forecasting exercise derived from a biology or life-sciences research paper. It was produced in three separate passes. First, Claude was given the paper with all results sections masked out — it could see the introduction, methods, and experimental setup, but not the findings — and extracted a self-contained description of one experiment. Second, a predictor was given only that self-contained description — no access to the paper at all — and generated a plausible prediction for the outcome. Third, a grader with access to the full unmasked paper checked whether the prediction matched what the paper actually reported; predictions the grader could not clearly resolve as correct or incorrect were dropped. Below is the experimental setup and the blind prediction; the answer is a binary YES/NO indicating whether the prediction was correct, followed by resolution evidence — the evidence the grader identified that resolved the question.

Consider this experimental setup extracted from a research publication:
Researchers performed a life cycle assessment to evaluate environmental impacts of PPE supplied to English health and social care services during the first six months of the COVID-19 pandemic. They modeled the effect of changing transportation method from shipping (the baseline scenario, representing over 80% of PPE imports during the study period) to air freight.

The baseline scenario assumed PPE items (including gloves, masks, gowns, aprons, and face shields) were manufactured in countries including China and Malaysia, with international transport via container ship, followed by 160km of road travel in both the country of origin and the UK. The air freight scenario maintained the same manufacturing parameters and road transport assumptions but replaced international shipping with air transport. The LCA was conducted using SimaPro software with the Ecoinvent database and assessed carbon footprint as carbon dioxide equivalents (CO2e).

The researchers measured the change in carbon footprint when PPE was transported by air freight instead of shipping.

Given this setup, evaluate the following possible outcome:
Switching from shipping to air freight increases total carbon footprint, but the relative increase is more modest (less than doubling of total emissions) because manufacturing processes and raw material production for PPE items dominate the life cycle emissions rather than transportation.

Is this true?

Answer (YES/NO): YES